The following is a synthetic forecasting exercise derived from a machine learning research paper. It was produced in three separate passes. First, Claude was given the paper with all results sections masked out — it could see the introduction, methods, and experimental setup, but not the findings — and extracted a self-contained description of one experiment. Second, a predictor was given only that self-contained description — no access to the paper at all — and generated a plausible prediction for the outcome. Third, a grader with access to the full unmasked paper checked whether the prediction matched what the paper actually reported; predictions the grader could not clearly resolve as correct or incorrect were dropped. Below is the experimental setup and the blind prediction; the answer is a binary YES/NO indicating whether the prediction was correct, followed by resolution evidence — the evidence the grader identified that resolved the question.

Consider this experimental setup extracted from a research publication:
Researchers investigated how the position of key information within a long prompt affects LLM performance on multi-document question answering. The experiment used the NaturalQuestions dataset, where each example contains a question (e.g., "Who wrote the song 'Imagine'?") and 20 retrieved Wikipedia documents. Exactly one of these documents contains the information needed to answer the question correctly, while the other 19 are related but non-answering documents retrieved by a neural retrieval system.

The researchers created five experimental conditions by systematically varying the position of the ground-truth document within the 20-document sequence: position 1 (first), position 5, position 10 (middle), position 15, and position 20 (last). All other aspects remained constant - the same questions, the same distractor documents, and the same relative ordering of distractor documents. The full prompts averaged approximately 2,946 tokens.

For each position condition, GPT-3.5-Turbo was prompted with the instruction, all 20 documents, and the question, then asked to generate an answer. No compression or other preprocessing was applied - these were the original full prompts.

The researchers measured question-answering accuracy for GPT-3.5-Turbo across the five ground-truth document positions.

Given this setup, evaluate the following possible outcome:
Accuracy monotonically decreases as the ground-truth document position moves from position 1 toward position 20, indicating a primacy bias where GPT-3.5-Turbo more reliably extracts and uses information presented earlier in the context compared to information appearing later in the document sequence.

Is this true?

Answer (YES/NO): NO